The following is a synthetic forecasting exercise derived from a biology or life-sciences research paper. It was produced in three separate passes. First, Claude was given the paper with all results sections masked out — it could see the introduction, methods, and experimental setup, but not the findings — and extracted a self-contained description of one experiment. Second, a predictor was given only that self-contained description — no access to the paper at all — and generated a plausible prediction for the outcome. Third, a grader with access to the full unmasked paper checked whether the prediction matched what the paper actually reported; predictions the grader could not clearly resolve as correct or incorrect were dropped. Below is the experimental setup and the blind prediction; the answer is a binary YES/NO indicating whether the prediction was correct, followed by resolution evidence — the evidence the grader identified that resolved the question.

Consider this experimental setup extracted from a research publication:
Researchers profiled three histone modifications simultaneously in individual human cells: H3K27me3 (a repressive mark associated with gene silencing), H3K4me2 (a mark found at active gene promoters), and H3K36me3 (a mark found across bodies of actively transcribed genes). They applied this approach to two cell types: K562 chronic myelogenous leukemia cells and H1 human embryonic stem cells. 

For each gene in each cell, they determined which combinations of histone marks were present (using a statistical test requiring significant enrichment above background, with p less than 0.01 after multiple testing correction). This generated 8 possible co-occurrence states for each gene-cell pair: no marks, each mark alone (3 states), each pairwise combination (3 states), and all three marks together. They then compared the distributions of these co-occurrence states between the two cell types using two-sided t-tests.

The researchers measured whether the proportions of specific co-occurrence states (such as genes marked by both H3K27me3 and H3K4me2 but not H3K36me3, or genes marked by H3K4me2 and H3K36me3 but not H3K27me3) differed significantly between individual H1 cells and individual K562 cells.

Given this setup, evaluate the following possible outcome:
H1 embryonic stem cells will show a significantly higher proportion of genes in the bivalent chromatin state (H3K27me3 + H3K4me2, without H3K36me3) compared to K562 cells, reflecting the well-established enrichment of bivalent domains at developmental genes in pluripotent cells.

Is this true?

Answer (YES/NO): YES